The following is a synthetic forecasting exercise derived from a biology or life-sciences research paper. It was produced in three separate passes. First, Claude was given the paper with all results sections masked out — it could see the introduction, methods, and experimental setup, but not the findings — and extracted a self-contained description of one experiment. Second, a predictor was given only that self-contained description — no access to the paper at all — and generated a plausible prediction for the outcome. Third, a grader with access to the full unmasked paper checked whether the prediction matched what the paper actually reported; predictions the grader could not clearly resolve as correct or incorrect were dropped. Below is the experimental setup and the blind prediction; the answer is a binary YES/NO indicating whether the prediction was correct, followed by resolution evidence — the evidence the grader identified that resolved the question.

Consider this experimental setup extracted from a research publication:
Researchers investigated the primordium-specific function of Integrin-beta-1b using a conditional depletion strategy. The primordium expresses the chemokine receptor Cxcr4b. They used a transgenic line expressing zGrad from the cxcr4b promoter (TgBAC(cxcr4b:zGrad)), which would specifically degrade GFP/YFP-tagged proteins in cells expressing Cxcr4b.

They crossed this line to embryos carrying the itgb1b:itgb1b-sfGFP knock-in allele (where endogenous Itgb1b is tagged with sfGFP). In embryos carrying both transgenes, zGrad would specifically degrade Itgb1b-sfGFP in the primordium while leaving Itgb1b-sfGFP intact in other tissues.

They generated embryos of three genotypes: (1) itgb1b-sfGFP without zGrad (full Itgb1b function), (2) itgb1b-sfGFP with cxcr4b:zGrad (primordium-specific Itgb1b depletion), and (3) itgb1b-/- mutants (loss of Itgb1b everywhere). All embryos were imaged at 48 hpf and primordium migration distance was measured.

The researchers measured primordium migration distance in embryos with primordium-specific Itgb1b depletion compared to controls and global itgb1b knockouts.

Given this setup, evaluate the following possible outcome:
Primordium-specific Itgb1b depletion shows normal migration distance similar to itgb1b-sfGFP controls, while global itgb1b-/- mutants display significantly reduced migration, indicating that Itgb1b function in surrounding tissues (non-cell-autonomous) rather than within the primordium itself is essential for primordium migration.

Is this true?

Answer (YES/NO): NO